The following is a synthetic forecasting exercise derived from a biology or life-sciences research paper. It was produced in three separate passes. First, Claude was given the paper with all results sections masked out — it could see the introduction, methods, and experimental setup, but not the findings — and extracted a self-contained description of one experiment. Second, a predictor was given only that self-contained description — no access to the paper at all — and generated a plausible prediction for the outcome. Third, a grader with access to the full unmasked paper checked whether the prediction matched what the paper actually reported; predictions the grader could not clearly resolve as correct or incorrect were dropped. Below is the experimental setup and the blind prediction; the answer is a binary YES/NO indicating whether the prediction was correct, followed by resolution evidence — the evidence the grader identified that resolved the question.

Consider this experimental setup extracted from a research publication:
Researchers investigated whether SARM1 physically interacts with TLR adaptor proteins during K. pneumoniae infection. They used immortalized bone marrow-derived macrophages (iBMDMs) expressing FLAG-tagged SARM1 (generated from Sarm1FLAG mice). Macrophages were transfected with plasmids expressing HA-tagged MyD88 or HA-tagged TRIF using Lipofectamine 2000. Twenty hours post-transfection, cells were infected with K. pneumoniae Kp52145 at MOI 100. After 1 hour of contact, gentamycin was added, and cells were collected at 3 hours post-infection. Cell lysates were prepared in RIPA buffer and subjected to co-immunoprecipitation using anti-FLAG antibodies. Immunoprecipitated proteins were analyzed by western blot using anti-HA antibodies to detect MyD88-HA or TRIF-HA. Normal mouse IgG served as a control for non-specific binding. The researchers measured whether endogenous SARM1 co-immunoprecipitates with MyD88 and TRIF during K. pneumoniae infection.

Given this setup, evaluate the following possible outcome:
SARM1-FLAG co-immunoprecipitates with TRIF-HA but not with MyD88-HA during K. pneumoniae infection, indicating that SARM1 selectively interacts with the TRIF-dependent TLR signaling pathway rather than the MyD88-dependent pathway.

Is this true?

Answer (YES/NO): NO